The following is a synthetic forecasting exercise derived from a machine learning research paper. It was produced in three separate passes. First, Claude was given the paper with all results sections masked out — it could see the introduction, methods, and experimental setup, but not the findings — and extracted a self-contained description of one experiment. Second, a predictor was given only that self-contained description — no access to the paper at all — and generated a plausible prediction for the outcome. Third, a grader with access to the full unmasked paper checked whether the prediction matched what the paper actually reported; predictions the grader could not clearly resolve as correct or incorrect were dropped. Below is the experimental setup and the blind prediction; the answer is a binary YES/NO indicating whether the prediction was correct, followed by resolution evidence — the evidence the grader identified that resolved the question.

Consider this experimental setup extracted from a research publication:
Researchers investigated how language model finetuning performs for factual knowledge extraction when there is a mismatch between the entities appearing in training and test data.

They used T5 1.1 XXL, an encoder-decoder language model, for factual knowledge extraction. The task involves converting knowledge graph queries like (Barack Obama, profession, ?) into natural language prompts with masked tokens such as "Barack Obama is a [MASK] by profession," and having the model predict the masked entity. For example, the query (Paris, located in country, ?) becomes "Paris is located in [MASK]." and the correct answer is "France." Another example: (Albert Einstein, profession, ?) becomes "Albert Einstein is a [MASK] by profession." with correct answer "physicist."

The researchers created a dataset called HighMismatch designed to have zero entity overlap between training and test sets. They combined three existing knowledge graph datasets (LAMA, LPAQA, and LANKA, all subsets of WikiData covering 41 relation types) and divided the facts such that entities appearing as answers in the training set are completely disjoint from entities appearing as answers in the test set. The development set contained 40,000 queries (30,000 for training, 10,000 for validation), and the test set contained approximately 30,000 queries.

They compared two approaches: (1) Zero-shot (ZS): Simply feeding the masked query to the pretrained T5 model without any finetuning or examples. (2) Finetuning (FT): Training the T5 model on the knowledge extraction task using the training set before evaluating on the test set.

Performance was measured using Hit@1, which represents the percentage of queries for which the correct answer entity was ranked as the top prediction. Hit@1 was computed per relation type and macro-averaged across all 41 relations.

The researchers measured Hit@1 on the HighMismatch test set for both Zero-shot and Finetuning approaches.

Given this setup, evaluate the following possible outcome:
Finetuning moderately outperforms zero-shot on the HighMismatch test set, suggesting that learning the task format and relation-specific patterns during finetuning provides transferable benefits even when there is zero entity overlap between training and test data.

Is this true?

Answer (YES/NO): NO